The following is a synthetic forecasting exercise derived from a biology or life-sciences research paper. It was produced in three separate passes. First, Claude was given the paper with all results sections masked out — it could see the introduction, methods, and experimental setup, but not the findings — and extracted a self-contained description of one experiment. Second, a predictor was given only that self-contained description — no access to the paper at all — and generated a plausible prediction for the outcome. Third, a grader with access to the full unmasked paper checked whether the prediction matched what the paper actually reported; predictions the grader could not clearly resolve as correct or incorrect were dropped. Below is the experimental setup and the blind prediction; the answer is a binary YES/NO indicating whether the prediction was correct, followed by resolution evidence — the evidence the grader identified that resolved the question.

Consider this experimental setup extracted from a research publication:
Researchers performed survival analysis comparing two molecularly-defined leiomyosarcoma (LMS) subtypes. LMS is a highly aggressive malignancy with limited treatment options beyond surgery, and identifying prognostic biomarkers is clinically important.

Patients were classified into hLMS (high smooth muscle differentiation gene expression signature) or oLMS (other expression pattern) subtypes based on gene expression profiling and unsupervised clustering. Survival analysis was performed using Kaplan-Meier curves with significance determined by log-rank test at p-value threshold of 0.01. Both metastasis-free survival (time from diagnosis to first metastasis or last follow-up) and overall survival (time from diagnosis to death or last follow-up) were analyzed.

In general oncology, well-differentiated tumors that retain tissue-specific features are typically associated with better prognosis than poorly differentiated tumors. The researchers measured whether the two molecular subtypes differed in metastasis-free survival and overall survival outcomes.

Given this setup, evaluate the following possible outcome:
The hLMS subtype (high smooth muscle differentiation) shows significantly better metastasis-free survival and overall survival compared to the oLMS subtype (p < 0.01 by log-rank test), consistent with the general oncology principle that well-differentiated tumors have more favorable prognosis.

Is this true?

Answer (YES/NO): NO